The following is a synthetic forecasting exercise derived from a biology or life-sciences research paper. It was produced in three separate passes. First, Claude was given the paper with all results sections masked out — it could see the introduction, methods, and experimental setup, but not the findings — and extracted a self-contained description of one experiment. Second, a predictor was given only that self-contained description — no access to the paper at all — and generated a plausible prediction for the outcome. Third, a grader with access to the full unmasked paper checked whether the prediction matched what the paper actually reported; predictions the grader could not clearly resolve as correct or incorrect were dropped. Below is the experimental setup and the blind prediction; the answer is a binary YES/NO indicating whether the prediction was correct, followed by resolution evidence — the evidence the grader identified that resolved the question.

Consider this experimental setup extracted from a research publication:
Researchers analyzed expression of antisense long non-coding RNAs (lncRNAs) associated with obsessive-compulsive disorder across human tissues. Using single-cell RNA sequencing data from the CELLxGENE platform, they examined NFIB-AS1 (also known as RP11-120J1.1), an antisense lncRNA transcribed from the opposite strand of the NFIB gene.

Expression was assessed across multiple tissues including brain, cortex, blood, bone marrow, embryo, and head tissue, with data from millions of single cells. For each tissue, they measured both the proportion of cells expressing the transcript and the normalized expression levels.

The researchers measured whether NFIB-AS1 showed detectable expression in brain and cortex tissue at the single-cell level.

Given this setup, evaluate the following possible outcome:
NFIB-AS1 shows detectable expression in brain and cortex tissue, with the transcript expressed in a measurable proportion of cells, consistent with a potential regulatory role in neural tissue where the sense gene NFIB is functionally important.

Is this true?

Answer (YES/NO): YES